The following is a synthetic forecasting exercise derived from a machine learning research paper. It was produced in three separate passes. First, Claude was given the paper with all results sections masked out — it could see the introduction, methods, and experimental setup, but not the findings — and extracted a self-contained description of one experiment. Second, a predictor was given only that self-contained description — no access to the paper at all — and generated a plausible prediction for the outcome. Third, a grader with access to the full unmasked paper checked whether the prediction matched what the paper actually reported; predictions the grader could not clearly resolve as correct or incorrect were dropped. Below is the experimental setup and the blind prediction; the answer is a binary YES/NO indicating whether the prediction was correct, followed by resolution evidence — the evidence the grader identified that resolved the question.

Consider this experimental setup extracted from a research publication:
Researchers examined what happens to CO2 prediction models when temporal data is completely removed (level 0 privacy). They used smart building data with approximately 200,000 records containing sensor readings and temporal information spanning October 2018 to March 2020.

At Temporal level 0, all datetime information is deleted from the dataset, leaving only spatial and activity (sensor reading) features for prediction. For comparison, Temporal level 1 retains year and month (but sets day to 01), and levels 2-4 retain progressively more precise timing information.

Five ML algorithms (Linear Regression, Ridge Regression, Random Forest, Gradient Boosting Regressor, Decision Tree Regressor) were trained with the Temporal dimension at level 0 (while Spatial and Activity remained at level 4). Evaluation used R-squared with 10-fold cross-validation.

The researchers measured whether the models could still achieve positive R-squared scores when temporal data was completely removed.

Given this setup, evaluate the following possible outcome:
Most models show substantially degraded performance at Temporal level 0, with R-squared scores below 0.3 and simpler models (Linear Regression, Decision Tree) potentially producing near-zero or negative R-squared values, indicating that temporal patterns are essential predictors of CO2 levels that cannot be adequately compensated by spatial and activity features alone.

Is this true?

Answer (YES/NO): NO